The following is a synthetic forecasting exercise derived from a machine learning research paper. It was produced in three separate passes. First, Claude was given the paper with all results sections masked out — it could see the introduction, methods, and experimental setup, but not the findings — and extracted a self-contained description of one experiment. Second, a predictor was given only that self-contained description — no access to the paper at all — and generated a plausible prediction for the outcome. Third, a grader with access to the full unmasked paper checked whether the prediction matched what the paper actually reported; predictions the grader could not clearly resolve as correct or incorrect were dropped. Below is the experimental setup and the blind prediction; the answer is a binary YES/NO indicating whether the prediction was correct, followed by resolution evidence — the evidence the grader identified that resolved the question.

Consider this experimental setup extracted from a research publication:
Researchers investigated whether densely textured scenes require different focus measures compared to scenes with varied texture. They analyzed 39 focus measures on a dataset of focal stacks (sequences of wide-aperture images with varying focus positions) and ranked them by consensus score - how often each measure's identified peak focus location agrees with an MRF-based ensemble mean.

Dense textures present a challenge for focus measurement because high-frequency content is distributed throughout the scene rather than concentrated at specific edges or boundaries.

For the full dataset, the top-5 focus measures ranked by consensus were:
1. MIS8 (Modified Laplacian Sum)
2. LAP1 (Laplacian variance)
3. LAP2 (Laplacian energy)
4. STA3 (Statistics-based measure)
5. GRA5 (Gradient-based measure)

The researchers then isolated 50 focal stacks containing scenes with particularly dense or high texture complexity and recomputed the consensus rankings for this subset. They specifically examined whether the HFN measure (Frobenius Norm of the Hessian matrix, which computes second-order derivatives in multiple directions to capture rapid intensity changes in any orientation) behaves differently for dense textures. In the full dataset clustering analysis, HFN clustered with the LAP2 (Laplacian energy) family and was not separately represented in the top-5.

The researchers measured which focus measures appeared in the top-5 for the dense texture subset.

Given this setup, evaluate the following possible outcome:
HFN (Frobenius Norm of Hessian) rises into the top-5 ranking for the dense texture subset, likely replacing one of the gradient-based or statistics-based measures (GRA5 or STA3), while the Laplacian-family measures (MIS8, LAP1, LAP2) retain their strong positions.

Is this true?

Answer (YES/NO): YES